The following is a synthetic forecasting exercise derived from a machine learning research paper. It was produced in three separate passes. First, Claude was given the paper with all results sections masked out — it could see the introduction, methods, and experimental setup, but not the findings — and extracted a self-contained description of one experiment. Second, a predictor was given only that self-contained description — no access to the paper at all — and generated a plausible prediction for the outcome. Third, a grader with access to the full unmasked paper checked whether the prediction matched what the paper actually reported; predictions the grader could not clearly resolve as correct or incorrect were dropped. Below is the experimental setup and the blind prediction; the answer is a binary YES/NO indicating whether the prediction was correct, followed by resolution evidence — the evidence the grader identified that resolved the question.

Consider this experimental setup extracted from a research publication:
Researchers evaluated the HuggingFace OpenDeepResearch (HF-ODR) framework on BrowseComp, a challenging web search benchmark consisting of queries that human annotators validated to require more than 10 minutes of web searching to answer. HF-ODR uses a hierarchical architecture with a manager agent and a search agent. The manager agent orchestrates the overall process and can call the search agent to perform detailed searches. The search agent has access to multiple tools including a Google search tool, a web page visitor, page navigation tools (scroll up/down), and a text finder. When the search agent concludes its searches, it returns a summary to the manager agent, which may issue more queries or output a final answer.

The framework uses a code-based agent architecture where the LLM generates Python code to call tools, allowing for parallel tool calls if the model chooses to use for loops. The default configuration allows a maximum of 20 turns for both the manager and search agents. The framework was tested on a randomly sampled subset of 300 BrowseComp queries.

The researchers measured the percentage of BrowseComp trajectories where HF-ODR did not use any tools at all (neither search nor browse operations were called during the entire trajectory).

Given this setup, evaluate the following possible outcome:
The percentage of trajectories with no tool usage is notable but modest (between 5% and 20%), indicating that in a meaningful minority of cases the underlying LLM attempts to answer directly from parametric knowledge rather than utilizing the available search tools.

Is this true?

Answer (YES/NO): YES